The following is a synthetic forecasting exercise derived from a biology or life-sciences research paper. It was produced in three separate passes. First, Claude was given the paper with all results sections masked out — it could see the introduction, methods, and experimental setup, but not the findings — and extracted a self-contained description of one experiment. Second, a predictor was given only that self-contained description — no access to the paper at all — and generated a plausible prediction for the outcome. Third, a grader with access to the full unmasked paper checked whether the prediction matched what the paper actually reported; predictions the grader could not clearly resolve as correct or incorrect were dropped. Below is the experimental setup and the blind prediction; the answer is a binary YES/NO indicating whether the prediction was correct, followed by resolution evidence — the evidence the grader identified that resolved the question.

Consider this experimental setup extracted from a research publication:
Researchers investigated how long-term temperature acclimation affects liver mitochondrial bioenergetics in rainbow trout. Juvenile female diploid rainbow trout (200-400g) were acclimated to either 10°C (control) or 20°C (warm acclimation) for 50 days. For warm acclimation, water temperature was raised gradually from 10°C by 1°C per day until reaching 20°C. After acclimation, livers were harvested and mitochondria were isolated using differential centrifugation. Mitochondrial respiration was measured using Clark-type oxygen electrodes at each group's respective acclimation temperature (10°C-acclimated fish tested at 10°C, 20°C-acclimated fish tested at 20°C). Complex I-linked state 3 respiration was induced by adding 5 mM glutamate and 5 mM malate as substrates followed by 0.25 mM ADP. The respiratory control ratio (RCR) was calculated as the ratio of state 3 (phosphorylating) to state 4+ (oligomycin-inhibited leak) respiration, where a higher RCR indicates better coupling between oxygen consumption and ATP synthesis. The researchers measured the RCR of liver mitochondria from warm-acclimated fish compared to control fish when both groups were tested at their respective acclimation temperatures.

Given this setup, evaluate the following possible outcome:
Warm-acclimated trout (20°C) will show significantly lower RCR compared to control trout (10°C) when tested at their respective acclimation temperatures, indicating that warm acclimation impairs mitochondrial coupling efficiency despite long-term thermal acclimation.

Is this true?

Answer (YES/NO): YES